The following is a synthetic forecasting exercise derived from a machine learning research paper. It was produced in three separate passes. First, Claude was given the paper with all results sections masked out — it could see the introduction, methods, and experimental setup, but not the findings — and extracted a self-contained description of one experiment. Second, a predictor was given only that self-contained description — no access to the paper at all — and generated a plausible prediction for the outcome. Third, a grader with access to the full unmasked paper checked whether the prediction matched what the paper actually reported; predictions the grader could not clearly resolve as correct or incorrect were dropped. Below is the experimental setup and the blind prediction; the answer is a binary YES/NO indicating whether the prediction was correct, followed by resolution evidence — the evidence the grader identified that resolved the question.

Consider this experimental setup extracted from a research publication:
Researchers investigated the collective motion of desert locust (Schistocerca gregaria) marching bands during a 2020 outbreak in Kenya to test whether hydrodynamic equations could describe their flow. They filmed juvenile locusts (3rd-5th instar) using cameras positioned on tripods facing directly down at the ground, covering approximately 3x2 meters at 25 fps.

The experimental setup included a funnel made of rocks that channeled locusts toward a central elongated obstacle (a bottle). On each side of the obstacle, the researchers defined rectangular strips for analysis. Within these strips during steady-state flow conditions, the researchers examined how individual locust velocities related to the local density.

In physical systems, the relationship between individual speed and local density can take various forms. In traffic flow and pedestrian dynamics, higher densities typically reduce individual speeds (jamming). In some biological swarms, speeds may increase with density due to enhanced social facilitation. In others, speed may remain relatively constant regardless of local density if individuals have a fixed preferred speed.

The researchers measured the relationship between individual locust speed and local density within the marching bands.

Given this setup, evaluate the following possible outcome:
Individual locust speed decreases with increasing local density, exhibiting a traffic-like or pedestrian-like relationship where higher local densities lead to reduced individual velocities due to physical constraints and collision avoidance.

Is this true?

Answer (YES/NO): YES